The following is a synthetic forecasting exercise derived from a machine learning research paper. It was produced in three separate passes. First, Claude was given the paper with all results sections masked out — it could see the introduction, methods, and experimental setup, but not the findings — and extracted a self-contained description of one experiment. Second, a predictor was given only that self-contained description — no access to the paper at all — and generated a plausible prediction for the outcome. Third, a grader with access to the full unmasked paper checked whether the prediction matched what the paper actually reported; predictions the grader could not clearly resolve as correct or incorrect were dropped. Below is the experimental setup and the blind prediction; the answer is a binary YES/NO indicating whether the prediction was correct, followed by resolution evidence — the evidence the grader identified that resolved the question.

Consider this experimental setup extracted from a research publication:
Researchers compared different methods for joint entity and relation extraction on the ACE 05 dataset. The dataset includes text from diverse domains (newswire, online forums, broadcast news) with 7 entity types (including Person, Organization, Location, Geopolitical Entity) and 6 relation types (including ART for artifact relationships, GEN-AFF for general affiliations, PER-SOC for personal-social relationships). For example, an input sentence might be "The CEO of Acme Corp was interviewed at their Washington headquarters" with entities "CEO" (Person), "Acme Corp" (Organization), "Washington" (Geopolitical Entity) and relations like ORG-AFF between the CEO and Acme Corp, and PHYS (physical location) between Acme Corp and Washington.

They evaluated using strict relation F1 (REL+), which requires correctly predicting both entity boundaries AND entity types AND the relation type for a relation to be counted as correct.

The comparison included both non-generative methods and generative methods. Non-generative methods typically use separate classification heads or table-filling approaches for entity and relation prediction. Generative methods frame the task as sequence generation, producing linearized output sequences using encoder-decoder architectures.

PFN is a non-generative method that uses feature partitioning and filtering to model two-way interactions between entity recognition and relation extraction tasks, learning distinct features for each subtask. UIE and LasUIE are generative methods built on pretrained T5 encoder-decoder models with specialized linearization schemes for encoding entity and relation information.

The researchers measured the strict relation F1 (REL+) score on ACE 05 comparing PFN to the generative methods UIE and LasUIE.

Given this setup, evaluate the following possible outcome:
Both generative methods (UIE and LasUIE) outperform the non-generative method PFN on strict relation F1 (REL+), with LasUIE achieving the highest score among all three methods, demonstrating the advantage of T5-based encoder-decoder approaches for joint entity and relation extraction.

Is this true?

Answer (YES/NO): NO